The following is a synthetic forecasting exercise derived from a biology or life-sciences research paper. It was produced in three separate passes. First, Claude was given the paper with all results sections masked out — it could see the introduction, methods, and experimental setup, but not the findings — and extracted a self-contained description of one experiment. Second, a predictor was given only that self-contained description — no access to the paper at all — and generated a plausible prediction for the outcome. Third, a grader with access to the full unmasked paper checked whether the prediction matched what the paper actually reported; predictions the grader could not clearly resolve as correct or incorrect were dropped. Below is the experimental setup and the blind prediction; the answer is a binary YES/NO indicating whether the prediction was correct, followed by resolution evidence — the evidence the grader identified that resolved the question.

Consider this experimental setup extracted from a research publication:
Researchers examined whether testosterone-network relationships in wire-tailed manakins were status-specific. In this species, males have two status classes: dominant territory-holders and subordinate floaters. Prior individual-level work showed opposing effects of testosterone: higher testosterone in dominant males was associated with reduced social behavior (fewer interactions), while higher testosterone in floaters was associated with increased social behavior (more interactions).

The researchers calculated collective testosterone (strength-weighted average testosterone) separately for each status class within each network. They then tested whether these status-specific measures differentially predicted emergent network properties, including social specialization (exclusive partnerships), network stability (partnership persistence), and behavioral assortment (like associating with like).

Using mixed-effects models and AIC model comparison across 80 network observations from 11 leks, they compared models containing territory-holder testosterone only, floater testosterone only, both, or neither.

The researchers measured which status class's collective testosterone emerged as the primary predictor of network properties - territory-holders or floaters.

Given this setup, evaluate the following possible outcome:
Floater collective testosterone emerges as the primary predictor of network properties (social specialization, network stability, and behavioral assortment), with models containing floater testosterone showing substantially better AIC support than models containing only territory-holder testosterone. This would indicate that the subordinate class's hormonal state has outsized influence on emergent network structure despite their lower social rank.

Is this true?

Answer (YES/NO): NO